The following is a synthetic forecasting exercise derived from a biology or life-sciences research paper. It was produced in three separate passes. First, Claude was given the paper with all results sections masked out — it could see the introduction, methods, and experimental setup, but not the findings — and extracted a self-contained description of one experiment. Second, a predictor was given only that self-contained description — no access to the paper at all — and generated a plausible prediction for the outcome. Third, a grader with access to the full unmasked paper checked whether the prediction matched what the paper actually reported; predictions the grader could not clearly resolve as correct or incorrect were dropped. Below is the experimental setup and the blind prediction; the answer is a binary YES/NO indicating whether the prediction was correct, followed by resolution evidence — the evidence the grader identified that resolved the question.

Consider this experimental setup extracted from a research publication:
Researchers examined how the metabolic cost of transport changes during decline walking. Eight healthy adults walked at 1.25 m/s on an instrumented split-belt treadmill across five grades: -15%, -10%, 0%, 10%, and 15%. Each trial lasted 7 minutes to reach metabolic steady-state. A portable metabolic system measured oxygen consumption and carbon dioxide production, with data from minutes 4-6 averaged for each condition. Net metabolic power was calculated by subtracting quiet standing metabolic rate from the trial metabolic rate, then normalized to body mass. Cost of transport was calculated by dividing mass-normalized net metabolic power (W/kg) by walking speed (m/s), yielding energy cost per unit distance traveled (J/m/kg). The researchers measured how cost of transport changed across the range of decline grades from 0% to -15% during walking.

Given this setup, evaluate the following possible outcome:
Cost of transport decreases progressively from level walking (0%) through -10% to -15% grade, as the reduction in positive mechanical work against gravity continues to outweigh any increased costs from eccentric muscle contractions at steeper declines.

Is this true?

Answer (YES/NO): NO